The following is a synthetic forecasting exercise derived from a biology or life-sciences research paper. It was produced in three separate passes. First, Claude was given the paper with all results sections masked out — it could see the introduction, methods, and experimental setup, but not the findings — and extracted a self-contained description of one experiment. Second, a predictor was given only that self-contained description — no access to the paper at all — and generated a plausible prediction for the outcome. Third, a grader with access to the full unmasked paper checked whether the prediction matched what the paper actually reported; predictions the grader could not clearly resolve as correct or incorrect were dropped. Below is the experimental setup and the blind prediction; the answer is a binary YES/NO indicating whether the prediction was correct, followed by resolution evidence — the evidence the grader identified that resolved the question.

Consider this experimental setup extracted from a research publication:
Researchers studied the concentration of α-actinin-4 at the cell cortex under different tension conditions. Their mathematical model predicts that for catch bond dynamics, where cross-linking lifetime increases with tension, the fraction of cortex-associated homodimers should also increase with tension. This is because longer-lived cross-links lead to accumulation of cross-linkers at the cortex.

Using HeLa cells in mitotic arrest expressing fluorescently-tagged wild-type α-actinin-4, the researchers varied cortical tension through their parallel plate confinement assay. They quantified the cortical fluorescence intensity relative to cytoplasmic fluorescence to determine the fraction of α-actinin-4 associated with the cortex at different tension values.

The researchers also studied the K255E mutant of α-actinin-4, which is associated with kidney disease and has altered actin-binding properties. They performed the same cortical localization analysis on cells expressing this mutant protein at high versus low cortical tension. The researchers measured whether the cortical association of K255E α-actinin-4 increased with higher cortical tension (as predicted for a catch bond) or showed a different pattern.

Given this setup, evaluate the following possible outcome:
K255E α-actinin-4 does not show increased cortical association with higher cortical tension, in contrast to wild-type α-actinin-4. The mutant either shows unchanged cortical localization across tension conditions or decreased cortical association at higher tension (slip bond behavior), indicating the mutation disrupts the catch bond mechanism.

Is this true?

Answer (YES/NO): YES